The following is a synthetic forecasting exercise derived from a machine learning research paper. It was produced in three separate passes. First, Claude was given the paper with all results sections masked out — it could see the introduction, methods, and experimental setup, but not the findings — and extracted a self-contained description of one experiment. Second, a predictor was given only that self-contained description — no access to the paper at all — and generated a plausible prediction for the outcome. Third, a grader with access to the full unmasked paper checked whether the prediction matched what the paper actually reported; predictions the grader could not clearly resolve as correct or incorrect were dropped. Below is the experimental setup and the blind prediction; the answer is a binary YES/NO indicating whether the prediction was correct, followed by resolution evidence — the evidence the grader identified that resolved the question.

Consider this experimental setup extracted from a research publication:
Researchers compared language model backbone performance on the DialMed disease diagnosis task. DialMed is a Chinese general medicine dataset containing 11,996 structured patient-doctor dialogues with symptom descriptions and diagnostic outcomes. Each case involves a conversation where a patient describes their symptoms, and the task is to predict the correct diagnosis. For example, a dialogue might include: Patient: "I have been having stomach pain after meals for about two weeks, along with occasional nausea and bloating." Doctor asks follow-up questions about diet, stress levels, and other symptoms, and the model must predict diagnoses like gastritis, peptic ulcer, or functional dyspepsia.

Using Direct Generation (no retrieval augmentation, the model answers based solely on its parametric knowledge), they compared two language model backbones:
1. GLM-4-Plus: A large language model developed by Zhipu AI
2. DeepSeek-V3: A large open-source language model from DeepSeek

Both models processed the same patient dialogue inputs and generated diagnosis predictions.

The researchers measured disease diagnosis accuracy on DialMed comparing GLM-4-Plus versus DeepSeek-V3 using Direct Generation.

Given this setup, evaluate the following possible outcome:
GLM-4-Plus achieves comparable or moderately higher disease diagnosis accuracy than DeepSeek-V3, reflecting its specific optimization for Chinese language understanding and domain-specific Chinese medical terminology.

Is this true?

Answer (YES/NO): YES